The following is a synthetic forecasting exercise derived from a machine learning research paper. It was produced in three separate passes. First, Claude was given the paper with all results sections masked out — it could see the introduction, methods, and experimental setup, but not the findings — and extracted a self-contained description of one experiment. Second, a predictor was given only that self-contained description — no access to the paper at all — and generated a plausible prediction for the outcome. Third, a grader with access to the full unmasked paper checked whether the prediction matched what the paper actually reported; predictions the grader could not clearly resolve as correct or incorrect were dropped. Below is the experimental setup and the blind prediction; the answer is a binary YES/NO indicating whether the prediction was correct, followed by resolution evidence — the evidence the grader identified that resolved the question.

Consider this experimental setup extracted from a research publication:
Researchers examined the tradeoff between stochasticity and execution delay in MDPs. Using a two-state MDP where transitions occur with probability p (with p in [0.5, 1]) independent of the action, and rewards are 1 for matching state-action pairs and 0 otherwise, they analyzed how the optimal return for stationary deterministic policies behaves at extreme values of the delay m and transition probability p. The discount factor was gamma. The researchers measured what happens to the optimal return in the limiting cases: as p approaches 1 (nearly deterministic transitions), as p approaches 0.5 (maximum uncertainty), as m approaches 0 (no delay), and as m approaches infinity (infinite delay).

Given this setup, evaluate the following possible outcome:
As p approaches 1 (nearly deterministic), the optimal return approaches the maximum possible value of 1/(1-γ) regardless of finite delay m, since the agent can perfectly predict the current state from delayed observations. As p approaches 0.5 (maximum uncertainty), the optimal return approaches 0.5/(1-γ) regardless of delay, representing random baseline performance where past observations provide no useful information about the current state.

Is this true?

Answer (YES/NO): YES